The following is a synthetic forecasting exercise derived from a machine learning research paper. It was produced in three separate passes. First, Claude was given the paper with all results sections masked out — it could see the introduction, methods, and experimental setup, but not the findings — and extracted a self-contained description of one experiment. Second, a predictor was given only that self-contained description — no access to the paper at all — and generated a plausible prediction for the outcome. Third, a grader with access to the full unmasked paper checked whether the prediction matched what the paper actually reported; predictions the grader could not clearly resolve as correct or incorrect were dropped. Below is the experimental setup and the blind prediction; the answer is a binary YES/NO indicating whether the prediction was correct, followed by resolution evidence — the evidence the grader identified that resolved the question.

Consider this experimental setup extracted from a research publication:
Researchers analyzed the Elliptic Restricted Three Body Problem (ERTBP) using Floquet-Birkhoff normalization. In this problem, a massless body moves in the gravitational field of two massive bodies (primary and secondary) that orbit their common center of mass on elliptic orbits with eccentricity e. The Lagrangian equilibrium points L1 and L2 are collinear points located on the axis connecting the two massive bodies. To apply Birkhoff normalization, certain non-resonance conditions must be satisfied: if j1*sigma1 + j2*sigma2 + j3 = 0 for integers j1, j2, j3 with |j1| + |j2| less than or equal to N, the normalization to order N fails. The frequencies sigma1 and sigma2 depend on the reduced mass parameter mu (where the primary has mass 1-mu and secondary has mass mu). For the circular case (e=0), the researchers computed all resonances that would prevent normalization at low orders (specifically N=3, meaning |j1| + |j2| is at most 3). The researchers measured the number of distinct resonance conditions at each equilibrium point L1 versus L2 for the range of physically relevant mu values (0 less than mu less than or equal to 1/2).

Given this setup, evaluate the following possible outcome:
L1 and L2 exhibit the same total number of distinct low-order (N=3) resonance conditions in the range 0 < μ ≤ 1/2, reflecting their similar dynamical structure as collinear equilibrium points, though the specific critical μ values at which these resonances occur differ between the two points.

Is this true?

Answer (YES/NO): NO